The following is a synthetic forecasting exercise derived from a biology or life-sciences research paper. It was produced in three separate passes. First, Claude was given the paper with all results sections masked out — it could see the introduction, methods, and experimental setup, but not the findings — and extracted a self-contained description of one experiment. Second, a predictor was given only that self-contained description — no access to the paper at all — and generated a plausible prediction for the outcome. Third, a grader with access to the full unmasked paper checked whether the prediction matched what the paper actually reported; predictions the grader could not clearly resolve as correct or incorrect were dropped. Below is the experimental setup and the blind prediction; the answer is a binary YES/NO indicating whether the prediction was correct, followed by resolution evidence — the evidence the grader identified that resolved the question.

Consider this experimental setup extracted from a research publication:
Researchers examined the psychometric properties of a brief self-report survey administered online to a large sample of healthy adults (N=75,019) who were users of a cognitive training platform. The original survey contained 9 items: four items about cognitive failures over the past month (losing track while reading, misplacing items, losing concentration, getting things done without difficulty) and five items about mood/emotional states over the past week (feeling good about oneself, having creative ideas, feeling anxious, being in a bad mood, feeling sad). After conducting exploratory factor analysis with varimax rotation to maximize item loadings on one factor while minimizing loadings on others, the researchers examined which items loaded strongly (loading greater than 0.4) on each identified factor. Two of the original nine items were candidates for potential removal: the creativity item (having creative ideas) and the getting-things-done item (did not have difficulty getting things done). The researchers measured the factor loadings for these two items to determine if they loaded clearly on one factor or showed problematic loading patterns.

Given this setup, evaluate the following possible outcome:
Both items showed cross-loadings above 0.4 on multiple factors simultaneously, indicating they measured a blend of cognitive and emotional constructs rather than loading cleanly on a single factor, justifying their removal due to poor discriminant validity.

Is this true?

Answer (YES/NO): NO